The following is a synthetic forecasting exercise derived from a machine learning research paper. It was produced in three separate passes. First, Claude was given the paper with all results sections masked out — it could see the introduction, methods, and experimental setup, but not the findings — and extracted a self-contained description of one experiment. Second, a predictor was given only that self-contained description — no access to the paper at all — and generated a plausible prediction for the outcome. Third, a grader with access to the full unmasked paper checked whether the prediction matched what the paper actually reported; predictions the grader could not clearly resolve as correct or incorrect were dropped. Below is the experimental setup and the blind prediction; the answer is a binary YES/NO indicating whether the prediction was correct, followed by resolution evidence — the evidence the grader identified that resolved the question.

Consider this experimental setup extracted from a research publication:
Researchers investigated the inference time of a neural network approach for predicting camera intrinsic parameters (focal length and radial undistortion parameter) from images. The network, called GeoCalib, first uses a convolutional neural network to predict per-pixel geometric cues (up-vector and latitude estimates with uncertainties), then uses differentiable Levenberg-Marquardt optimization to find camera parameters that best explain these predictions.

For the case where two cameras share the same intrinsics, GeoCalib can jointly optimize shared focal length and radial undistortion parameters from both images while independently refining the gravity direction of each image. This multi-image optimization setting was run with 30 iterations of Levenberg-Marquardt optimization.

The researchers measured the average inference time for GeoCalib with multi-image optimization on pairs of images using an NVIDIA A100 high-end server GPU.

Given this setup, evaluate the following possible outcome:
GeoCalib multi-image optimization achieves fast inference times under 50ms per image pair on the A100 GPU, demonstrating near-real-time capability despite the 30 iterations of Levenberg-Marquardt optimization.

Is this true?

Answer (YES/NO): NO